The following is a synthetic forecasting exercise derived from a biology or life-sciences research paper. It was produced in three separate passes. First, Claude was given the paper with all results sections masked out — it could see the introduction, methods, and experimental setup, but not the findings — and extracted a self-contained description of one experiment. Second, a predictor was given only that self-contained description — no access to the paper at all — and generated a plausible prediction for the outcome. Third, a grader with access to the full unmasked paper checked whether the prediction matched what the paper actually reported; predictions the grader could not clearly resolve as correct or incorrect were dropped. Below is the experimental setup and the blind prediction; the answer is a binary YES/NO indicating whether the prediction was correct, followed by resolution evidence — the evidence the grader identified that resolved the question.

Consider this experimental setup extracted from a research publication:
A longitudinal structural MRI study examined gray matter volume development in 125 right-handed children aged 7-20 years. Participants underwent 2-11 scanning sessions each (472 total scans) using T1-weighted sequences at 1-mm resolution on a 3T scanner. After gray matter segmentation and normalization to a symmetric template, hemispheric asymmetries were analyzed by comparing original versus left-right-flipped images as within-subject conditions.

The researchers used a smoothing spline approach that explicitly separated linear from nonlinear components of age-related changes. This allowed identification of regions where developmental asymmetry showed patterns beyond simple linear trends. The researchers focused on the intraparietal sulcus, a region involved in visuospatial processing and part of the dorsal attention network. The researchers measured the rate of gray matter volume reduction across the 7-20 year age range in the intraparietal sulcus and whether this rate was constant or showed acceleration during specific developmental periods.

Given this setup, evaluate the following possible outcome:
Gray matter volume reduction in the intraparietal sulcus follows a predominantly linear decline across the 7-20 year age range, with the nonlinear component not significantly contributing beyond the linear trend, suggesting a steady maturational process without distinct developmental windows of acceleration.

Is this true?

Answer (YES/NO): NO